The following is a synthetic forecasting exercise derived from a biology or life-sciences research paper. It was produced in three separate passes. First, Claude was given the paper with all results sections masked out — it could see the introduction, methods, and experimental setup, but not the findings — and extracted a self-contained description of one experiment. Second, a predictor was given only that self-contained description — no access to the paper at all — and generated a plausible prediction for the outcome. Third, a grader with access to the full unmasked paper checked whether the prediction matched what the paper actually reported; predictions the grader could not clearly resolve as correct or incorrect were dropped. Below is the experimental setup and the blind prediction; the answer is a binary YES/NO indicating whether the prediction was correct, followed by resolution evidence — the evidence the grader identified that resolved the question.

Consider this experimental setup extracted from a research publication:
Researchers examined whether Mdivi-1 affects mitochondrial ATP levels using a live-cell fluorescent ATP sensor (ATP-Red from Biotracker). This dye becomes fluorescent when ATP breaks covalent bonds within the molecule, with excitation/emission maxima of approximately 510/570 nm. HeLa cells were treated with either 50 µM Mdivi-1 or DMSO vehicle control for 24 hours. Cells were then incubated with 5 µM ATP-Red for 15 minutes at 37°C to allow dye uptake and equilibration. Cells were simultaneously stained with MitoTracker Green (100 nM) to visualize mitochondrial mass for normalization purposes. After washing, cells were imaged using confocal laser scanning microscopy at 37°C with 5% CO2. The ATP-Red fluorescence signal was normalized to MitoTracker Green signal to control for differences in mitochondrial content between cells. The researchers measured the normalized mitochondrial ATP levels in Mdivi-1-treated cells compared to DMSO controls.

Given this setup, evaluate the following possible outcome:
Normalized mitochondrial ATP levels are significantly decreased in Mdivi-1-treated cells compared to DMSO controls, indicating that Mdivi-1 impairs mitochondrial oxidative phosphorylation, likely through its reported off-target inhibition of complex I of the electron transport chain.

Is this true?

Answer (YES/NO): YES